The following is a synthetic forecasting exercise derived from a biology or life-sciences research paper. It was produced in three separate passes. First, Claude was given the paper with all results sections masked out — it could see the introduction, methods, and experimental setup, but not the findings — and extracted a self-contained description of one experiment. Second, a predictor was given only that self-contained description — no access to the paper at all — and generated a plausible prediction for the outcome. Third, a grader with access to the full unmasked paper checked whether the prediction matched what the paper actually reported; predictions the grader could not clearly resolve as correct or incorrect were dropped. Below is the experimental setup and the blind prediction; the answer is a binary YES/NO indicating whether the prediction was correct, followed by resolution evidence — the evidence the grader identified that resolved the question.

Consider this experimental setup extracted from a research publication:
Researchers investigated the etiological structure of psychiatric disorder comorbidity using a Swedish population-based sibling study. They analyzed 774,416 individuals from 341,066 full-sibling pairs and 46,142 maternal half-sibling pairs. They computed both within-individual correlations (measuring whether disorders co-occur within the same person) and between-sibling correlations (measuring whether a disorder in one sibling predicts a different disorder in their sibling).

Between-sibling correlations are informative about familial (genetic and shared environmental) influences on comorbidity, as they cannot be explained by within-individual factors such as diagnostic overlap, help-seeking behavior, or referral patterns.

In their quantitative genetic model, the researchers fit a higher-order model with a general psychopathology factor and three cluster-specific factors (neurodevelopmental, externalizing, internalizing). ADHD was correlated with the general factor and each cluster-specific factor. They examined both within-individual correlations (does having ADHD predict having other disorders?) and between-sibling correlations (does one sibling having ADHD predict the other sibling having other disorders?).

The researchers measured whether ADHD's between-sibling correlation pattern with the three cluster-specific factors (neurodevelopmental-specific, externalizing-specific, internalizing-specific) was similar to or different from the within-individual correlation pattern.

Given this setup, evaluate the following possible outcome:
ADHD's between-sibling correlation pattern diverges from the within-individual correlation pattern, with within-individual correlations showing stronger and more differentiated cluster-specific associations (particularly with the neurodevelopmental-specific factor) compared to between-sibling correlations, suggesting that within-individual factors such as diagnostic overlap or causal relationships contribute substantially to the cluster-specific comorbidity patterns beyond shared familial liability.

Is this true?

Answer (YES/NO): NO